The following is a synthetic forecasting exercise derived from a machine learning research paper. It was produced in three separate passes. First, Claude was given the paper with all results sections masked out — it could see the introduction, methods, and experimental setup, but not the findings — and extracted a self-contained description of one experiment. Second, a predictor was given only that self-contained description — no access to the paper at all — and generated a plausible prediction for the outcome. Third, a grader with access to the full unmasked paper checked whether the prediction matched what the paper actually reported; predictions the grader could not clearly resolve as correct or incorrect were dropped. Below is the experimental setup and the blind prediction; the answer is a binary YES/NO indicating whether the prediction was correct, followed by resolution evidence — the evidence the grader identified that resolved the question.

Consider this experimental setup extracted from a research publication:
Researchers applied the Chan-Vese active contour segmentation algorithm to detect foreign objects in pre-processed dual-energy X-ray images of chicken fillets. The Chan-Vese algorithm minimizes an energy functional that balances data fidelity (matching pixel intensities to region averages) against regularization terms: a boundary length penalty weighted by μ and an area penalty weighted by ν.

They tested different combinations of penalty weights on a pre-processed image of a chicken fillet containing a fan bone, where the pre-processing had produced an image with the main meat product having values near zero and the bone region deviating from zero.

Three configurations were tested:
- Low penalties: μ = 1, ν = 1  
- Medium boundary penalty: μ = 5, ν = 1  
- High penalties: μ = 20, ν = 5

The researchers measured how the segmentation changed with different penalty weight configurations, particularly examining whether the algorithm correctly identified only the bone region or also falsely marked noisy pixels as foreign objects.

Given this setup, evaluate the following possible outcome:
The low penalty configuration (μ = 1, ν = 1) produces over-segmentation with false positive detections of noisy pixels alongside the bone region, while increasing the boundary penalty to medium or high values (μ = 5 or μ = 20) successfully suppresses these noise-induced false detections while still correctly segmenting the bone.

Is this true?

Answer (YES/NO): NO